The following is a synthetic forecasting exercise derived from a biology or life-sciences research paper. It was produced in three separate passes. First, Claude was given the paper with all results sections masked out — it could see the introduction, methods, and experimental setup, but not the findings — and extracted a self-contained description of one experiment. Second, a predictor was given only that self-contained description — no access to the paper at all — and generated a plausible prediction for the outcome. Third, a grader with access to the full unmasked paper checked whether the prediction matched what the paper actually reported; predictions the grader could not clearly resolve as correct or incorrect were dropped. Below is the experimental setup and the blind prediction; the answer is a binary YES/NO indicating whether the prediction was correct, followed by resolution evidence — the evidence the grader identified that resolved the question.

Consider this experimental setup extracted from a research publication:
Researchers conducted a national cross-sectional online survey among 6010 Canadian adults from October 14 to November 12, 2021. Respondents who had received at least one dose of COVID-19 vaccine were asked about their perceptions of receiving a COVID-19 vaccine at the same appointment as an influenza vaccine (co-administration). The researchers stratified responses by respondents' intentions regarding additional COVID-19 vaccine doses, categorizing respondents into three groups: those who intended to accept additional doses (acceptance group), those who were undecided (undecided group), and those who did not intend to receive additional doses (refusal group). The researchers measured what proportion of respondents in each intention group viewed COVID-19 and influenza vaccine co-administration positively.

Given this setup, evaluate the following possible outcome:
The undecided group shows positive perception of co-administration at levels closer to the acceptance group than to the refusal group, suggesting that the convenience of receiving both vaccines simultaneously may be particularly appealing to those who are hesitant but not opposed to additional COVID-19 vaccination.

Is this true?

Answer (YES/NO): NO